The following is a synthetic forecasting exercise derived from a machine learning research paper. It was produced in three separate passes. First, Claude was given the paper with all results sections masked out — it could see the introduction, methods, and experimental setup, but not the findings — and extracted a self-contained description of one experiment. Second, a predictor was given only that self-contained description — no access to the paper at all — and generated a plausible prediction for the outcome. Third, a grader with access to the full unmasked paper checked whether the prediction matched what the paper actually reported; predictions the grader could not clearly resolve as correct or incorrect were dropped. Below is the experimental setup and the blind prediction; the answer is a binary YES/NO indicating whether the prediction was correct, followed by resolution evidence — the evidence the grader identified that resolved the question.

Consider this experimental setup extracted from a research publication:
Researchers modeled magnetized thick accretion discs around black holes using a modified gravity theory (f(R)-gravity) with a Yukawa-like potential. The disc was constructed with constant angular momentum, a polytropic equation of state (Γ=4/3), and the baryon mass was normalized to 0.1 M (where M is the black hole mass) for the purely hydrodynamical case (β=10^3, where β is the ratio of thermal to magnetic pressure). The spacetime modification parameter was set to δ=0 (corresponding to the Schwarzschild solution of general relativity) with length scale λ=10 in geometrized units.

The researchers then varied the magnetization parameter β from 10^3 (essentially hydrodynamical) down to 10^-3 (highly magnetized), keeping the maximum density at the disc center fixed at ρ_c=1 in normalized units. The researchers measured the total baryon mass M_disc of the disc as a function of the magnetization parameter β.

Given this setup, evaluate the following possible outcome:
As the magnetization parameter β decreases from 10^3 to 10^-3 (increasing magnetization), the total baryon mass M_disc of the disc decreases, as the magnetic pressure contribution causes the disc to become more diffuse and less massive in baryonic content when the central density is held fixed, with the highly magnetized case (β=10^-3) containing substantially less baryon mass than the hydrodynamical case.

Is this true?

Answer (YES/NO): YES